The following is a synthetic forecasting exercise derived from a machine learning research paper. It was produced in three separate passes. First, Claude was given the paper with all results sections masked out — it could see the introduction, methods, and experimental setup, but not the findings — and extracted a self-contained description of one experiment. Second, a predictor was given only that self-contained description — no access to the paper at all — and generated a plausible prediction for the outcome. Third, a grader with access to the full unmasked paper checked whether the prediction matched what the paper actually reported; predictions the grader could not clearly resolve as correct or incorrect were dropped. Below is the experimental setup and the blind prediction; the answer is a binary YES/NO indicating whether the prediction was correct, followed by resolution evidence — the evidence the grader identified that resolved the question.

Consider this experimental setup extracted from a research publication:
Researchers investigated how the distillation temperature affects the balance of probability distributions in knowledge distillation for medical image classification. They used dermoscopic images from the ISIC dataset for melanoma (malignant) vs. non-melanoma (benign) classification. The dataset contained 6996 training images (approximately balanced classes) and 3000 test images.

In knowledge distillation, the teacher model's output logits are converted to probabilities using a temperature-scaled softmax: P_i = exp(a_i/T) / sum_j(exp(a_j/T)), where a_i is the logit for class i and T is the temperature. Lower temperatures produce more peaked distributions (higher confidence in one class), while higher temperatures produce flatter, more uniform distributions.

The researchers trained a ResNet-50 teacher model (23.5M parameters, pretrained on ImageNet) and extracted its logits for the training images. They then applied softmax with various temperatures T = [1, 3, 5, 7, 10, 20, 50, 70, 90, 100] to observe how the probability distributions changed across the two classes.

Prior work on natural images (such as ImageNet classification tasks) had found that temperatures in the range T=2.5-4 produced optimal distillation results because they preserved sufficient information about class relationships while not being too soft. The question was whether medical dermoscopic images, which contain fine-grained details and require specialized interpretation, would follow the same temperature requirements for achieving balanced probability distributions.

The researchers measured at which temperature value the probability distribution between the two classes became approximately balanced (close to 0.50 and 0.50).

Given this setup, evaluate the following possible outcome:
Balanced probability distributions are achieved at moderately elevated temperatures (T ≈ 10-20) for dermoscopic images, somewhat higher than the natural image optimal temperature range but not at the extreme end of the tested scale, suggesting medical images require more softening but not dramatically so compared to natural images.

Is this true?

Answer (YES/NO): YES